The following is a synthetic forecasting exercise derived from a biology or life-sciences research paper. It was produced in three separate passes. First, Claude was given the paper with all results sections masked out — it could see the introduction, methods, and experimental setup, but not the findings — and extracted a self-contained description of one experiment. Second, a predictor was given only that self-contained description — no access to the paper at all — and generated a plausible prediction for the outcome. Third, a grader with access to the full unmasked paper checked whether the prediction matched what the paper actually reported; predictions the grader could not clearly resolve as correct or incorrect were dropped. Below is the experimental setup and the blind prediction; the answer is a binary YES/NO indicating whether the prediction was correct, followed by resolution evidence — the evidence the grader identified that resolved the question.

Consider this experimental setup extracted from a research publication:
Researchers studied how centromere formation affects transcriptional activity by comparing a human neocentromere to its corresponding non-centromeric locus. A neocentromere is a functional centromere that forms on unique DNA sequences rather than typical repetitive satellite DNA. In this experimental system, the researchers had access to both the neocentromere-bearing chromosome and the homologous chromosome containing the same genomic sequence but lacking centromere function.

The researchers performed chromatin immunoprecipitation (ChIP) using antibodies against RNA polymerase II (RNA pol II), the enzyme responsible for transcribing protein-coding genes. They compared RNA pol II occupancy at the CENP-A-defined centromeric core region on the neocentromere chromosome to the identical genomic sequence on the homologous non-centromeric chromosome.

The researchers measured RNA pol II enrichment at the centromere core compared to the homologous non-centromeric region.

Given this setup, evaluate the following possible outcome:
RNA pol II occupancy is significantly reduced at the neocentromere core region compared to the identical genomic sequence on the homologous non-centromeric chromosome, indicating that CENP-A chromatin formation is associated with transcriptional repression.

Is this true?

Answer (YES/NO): NO